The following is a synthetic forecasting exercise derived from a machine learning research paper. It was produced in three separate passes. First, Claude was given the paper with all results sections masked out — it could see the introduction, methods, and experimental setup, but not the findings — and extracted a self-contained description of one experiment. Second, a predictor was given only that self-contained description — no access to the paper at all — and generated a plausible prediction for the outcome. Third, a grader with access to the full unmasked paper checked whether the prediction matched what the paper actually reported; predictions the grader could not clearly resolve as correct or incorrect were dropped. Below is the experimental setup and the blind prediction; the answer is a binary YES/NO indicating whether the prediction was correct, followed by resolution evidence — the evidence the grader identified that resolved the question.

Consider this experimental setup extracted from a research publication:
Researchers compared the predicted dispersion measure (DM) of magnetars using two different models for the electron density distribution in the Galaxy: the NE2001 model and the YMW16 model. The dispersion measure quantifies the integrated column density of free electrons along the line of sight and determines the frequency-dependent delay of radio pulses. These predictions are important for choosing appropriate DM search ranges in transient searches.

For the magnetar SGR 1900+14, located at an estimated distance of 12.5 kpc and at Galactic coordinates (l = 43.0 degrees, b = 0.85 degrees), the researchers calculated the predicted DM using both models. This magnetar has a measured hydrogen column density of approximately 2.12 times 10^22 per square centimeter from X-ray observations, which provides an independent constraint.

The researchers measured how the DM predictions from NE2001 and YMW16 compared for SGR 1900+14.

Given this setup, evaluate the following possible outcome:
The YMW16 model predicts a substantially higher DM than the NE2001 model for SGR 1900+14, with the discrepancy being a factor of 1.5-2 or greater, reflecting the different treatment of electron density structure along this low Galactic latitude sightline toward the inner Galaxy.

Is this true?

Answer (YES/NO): NO